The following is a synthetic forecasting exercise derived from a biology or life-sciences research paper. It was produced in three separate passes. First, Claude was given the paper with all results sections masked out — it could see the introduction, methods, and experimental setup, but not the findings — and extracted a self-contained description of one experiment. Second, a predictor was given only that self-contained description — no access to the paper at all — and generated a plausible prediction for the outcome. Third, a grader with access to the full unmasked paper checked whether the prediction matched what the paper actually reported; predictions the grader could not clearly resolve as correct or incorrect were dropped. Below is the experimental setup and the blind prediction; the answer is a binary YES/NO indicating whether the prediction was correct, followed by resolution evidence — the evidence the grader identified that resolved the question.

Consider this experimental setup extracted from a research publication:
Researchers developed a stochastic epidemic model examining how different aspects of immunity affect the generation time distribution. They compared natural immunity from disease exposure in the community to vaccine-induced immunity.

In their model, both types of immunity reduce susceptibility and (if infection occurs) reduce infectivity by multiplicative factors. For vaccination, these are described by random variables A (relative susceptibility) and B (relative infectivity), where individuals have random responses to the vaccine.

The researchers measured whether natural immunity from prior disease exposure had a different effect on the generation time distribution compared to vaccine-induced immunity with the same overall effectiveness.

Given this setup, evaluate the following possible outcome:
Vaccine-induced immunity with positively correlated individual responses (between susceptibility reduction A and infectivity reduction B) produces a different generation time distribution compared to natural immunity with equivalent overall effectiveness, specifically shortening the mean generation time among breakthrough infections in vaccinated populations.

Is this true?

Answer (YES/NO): NO